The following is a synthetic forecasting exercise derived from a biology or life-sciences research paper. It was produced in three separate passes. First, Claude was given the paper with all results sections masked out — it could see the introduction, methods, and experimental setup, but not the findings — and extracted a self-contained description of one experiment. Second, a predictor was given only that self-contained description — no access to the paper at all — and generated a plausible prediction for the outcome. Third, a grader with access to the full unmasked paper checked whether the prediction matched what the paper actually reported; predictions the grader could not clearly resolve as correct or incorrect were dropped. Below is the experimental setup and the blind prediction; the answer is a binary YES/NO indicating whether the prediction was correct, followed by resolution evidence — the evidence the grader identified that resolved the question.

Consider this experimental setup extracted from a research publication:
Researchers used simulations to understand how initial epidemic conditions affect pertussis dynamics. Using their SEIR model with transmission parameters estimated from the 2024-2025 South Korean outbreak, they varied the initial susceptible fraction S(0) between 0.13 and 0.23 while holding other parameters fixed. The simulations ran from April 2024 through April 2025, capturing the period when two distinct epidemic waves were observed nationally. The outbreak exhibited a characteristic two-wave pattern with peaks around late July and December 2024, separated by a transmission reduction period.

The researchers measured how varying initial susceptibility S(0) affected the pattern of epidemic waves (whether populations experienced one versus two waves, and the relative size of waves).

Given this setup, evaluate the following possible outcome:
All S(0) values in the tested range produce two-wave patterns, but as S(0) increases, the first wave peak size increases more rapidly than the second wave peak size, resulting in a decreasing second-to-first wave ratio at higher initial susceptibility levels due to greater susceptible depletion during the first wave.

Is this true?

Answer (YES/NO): NO